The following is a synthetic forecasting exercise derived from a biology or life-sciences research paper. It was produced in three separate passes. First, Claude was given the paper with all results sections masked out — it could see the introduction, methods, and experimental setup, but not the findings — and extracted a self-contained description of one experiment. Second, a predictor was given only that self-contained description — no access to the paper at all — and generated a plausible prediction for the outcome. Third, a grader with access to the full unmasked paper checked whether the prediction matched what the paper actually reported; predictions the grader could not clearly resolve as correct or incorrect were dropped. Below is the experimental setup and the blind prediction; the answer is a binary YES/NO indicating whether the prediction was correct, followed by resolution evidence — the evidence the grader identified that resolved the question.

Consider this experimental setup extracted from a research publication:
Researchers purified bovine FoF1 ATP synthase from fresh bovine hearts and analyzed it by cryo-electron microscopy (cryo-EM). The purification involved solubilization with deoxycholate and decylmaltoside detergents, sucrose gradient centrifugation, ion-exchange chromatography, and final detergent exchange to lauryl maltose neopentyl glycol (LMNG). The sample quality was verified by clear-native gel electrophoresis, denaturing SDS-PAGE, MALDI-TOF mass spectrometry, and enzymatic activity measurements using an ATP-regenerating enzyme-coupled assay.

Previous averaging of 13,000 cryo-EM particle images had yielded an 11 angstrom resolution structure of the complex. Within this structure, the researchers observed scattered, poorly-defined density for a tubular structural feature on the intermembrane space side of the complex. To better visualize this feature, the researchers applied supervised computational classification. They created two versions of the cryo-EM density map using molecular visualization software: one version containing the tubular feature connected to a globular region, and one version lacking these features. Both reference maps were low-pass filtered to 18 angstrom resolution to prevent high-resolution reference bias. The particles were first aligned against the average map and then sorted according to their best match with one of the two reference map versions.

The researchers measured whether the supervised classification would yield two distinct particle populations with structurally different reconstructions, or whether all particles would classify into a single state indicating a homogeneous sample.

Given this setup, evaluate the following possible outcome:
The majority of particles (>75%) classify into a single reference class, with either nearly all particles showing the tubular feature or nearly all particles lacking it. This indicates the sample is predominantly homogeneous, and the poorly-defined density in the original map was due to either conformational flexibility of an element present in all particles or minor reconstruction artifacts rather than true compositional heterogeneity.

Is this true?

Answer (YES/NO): NO